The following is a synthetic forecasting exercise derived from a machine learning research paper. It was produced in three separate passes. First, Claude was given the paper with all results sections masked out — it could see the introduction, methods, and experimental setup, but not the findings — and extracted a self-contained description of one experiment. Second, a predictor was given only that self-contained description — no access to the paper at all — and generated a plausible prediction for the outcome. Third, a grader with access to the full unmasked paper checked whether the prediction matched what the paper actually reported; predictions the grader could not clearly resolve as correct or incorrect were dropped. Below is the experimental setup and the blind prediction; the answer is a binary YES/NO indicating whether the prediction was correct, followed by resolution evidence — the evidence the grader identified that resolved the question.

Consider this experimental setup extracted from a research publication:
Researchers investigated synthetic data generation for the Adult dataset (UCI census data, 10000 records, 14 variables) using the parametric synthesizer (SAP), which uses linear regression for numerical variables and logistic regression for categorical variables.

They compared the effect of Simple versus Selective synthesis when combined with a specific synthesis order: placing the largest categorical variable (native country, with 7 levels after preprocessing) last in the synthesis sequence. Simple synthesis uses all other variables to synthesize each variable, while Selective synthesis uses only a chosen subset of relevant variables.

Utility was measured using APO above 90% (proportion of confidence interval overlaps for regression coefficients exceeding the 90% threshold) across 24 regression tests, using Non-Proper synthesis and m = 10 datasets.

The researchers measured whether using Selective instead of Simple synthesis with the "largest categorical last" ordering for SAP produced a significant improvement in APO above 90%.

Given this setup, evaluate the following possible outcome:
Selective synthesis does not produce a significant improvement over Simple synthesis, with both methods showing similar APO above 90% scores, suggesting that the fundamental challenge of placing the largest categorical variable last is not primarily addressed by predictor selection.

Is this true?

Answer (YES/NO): NO